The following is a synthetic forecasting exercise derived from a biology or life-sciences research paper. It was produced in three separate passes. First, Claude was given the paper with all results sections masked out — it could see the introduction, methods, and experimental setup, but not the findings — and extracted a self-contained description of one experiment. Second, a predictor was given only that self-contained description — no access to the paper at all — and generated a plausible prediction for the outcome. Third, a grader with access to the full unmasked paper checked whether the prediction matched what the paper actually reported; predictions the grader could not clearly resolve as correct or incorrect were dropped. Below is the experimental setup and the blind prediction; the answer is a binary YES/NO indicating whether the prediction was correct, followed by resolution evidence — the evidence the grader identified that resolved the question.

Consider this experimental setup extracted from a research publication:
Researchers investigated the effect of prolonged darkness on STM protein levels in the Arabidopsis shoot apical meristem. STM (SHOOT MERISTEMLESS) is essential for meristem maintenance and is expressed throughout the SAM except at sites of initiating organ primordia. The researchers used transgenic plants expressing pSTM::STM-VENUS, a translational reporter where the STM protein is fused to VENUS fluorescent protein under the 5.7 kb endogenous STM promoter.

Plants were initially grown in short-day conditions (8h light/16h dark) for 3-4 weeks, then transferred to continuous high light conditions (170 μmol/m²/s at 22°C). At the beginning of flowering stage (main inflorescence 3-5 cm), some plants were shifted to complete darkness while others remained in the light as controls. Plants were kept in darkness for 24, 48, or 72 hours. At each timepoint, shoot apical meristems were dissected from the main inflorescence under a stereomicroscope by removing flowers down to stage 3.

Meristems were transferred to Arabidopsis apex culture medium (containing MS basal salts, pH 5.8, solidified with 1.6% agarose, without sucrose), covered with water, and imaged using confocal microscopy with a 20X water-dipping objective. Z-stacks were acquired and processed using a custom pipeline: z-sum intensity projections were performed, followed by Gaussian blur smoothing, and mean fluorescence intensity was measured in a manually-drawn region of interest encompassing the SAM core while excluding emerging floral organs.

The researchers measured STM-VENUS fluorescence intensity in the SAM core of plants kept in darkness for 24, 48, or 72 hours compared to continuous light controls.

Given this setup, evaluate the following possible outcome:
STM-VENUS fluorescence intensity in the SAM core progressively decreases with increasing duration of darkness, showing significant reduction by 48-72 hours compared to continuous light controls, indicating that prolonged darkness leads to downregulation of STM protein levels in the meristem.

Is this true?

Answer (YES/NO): YES